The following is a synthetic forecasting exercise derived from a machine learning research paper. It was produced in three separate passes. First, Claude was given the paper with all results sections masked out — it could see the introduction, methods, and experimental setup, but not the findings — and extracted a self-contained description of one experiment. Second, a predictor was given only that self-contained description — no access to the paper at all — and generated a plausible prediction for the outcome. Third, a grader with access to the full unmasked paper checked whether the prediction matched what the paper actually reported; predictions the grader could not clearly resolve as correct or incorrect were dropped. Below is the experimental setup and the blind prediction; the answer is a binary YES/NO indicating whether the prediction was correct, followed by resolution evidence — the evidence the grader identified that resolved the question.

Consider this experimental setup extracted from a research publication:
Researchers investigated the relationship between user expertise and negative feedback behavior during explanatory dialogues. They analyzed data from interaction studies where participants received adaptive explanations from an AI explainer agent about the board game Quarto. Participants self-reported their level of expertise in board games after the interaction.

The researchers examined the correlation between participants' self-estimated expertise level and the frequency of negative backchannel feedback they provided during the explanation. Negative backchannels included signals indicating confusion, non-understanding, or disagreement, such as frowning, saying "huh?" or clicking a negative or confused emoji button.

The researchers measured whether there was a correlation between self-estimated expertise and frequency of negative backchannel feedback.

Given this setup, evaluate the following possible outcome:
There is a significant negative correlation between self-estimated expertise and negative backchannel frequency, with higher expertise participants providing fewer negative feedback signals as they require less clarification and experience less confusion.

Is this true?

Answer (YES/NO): NO